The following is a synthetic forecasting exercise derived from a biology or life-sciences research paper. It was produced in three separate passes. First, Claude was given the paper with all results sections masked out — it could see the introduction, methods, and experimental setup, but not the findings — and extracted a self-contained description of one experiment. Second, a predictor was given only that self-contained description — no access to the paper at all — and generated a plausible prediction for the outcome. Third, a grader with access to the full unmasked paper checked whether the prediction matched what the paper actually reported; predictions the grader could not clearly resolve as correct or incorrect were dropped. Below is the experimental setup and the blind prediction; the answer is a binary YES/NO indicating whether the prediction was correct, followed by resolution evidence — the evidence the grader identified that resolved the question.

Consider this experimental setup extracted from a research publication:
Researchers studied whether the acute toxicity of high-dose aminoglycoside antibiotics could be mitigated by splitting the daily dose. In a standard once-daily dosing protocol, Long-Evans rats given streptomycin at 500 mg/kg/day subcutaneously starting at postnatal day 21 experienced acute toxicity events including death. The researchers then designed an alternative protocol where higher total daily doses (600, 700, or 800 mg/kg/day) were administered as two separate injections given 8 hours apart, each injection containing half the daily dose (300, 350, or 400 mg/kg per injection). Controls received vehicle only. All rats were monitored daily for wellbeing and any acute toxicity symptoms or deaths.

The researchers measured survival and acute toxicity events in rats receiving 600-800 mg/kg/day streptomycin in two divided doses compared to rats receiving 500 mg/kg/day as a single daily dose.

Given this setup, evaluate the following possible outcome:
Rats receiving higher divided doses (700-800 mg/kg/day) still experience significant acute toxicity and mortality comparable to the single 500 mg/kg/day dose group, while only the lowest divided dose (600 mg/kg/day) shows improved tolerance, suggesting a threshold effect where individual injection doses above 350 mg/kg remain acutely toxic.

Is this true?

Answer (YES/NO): NO